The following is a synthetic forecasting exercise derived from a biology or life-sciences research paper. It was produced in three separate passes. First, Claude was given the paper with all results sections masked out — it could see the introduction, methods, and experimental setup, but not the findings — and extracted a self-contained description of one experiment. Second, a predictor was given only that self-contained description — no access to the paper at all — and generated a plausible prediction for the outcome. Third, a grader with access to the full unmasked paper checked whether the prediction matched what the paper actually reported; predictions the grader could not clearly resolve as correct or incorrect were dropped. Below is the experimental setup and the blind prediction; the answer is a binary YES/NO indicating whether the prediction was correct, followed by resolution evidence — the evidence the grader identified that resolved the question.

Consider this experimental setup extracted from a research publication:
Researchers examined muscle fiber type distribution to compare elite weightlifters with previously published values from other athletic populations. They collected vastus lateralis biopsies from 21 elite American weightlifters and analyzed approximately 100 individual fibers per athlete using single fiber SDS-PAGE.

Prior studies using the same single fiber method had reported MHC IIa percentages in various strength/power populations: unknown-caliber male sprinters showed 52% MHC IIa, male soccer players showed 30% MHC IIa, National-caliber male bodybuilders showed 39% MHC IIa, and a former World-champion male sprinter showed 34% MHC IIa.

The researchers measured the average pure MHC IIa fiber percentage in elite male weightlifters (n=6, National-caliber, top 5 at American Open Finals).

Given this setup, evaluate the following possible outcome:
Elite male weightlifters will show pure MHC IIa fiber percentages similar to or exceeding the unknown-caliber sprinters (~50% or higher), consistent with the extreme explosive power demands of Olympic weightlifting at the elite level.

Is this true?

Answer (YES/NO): YES